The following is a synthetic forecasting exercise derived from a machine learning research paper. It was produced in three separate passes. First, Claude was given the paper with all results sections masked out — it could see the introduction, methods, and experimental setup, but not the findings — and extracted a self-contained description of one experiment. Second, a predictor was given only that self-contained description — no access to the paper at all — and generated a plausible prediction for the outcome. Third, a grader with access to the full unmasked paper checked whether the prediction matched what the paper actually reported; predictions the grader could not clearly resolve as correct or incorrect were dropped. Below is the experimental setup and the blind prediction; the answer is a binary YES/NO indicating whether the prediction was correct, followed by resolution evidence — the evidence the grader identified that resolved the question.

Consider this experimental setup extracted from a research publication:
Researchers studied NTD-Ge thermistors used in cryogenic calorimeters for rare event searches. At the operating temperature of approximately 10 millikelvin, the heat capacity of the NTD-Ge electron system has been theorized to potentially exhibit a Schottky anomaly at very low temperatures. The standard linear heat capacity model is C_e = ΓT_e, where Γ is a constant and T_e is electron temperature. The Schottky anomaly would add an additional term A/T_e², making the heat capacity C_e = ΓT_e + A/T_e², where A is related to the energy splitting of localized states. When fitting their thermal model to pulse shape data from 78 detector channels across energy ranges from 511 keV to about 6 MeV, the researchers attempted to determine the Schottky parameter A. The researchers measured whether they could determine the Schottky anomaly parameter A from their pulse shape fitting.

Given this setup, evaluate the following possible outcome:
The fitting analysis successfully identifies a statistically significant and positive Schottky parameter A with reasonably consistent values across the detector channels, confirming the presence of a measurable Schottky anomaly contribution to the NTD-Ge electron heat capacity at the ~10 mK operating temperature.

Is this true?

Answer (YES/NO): NO